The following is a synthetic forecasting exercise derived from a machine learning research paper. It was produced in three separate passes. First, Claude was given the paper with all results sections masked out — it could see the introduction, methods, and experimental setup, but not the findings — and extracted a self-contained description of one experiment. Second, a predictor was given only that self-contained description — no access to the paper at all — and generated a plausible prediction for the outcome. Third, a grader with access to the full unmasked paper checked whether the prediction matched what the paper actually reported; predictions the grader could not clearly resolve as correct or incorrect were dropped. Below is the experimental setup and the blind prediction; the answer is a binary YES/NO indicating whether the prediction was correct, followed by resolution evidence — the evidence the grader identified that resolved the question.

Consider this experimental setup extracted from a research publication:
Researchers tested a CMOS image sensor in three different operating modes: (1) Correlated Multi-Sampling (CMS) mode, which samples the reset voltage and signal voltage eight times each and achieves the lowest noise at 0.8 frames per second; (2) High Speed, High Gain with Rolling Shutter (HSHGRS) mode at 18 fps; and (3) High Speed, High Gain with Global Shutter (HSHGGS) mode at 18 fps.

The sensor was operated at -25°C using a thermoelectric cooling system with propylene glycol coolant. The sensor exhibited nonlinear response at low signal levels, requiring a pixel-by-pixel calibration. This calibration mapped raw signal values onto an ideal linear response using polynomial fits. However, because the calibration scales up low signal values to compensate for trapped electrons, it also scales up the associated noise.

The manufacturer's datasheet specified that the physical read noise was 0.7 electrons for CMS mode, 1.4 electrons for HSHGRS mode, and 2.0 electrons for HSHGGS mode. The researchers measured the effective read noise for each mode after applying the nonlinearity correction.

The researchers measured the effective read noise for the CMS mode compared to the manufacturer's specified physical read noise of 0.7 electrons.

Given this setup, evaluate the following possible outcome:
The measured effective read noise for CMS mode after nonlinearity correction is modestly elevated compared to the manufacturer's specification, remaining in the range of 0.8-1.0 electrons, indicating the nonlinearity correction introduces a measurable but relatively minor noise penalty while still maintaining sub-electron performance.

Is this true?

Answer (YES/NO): NO